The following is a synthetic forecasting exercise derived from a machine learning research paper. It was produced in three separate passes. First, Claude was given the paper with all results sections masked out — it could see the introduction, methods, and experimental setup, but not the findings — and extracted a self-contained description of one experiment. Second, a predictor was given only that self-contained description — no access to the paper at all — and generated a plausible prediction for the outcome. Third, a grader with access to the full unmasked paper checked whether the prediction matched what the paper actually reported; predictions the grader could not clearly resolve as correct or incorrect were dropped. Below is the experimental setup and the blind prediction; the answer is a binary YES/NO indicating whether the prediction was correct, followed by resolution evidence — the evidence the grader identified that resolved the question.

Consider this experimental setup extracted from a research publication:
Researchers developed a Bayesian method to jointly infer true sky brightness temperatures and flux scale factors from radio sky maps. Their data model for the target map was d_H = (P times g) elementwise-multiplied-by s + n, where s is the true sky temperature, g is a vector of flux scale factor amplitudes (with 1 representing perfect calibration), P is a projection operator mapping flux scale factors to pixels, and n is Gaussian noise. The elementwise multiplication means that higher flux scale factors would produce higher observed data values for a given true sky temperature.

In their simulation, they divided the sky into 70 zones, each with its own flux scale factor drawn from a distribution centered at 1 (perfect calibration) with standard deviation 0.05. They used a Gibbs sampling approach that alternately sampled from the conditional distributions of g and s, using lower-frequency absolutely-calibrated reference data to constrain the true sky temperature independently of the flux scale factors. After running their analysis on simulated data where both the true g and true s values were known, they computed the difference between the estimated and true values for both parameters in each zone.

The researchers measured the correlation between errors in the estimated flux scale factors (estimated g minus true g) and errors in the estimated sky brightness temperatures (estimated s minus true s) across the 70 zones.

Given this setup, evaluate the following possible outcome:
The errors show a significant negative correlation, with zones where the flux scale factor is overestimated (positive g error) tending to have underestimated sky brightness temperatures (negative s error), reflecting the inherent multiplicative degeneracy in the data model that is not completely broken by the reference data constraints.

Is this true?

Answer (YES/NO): YES